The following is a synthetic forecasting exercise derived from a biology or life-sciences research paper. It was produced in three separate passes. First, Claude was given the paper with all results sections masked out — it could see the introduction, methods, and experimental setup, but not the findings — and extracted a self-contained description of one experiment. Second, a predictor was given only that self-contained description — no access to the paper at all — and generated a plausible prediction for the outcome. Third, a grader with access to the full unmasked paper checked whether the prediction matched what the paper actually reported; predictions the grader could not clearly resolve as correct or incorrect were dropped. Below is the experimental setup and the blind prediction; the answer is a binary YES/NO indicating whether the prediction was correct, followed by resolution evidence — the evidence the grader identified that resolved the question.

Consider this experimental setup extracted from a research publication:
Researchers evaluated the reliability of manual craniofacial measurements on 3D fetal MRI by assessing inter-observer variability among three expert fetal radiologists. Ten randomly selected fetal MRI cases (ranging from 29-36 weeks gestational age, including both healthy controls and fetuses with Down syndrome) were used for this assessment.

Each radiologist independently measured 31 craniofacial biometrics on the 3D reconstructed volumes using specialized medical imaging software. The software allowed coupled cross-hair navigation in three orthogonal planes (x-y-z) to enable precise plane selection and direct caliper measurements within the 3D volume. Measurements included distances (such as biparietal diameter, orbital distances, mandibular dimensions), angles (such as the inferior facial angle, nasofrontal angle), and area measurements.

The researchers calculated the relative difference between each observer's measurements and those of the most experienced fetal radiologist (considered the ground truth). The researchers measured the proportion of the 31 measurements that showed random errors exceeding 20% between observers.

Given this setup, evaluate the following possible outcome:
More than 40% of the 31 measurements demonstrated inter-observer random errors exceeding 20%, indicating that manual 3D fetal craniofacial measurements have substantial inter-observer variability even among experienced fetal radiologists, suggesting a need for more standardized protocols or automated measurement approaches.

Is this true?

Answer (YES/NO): NO